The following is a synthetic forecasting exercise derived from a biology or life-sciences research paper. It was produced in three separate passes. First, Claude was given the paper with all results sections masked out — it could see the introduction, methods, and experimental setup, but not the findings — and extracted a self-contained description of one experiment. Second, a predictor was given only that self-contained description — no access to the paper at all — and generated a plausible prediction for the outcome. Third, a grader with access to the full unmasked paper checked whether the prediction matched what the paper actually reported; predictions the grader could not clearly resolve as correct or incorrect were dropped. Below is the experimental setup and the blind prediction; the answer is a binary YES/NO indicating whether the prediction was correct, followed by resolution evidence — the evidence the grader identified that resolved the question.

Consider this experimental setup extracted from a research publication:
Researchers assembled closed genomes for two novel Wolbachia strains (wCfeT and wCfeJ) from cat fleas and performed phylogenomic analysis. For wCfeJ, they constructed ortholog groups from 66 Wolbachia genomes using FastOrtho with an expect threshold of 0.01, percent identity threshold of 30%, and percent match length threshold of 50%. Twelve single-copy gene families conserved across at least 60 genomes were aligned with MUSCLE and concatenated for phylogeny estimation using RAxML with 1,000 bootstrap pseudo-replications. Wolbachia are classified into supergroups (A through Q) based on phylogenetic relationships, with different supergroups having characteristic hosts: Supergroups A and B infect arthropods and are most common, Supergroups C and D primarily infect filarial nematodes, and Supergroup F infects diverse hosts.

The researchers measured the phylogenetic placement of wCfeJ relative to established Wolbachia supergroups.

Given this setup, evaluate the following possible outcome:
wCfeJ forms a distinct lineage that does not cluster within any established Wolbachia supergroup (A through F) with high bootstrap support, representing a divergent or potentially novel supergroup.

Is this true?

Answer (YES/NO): YES